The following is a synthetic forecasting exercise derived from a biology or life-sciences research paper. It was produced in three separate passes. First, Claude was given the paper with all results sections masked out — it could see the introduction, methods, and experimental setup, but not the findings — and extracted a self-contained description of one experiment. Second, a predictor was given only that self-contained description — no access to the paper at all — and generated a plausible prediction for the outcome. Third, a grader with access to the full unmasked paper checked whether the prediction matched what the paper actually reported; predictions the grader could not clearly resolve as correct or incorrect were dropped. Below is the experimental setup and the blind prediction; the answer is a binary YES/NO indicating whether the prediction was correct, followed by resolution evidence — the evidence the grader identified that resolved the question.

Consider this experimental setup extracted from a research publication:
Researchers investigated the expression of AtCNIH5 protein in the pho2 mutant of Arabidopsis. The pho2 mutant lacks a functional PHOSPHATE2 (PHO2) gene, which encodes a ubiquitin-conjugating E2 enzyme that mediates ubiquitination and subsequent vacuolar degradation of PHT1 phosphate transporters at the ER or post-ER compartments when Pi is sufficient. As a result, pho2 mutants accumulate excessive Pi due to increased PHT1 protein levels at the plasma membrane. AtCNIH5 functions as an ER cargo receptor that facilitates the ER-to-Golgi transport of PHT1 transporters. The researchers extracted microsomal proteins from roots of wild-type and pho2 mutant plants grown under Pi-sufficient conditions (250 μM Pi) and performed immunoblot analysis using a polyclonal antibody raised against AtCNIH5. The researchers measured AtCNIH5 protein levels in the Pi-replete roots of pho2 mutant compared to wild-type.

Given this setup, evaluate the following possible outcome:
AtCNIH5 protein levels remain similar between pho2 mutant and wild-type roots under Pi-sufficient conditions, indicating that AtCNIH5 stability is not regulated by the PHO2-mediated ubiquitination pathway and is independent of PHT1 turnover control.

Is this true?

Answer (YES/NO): NO